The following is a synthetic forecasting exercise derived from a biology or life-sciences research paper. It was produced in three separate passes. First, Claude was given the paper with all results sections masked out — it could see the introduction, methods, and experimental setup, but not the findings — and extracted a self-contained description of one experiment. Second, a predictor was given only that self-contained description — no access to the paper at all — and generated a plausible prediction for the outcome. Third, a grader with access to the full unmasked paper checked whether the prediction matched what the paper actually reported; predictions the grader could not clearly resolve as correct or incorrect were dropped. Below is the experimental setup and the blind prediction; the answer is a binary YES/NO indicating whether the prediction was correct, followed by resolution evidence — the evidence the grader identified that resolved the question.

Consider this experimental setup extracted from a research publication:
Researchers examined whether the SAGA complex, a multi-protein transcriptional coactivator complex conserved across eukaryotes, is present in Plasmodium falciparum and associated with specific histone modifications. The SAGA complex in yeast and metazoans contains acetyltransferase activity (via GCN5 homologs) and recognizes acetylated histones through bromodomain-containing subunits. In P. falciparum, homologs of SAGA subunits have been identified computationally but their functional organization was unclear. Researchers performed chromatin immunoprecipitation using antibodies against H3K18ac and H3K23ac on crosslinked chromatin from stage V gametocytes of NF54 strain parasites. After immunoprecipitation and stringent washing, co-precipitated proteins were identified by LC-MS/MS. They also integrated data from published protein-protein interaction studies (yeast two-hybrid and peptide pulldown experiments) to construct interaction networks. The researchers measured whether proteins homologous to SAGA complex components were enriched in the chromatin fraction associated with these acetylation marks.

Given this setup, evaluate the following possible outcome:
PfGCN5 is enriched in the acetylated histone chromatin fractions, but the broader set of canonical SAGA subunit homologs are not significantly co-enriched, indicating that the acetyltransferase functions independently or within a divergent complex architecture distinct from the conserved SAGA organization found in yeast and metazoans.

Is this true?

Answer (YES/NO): NO